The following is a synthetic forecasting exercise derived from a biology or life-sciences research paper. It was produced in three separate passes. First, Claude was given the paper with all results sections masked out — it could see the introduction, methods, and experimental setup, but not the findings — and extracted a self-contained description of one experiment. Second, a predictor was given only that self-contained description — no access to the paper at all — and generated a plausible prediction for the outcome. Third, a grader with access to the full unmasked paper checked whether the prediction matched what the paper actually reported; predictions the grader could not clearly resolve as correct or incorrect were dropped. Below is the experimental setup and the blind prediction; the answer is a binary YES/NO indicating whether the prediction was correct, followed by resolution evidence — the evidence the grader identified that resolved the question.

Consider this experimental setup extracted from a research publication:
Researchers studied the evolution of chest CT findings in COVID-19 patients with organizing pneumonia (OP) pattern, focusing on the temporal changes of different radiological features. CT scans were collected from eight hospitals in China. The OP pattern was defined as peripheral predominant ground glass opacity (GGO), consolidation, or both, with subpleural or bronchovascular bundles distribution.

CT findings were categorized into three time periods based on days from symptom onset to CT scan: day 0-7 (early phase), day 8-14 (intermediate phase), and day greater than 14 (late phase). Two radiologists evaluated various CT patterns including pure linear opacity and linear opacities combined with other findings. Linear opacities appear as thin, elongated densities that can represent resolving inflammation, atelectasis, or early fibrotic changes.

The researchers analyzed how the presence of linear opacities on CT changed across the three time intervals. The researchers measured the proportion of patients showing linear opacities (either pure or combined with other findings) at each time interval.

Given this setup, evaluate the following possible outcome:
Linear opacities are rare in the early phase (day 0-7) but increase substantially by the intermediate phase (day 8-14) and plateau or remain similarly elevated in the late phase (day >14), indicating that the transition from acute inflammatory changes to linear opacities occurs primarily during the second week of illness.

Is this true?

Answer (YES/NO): NO